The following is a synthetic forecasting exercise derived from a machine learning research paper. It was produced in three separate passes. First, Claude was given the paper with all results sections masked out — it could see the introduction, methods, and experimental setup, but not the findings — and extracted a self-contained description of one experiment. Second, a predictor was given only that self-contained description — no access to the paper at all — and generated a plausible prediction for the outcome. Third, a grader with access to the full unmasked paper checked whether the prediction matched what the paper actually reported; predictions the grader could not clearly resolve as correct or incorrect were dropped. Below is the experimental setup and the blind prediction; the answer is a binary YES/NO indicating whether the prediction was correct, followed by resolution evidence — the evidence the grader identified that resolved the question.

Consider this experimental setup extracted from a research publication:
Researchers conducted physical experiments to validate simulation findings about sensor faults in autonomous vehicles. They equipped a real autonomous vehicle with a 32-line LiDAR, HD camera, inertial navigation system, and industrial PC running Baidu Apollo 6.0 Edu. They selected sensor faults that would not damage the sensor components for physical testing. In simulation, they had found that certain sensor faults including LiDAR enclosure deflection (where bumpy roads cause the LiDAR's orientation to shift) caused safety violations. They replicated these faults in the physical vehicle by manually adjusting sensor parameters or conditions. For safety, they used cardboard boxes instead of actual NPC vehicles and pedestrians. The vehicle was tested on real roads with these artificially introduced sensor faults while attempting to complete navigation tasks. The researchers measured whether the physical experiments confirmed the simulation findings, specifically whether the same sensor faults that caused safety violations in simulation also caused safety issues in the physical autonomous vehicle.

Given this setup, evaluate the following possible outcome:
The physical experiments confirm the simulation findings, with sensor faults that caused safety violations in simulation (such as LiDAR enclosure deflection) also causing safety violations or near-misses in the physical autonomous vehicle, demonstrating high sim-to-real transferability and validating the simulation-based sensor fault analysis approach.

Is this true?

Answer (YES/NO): YES